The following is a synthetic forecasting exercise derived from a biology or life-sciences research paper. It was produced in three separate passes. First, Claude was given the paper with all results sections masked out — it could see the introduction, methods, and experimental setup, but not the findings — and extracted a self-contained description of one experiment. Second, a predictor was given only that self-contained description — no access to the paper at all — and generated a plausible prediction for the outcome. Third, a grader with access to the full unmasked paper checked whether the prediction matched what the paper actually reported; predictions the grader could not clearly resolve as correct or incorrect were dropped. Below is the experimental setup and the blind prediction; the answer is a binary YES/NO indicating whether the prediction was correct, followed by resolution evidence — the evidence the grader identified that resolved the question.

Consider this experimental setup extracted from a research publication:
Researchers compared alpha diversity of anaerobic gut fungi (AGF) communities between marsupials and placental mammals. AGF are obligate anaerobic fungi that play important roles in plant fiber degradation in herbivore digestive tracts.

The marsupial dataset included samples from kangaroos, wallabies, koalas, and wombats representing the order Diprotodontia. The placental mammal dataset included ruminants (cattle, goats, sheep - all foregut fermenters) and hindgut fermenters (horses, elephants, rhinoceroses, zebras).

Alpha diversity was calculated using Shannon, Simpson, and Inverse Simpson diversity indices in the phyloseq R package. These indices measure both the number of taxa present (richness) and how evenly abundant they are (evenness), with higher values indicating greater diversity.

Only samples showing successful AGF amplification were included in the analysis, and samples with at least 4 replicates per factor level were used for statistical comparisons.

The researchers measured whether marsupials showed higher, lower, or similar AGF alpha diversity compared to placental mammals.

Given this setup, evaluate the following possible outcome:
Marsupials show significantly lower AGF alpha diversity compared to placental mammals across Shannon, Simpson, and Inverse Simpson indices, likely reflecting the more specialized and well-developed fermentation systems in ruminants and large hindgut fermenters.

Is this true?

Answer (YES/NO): NO